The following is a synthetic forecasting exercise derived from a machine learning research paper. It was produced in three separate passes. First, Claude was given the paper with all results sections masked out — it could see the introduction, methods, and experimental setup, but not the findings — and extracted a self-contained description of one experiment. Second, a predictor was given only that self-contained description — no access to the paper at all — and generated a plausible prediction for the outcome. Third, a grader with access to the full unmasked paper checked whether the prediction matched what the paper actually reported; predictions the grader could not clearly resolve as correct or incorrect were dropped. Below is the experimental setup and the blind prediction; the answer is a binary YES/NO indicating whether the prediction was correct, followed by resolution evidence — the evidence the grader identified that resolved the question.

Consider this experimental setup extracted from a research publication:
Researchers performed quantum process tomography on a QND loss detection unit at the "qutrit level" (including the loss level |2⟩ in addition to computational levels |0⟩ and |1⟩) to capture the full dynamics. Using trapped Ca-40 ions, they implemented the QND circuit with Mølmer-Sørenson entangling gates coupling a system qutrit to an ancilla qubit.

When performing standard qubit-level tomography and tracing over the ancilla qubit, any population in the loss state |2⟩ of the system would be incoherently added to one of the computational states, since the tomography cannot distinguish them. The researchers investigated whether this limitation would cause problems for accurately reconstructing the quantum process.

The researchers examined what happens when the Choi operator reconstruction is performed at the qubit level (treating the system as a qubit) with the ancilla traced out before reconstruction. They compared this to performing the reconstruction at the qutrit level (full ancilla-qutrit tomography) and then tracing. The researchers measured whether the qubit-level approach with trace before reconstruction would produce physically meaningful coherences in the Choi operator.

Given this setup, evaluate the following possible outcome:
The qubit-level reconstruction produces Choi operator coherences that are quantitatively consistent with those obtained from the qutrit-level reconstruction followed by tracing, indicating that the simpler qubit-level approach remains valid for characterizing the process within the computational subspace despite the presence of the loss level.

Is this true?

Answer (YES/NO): NO